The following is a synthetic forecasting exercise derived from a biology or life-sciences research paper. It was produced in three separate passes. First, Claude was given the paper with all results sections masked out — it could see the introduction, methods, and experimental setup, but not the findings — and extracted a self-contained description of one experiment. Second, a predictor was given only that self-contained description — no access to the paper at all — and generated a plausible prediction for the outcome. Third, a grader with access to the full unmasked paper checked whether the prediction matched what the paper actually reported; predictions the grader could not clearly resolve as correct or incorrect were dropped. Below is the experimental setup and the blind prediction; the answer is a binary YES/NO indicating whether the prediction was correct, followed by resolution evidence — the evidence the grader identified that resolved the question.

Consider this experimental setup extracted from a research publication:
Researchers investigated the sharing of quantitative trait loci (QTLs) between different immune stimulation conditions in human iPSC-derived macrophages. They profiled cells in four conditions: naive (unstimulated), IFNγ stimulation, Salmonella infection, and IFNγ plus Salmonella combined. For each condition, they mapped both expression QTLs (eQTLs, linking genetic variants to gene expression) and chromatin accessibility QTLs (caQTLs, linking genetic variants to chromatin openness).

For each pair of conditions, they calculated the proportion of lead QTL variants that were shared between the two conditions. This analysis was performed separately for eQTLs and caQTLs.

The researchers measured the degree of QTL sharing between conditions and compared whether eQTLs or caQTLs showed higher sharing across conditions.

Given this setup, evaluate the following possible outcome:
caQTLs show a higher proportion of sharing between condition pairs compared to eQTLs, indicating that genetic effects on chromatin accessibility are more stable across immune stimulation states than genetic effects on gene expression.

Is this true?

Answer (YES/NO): YES